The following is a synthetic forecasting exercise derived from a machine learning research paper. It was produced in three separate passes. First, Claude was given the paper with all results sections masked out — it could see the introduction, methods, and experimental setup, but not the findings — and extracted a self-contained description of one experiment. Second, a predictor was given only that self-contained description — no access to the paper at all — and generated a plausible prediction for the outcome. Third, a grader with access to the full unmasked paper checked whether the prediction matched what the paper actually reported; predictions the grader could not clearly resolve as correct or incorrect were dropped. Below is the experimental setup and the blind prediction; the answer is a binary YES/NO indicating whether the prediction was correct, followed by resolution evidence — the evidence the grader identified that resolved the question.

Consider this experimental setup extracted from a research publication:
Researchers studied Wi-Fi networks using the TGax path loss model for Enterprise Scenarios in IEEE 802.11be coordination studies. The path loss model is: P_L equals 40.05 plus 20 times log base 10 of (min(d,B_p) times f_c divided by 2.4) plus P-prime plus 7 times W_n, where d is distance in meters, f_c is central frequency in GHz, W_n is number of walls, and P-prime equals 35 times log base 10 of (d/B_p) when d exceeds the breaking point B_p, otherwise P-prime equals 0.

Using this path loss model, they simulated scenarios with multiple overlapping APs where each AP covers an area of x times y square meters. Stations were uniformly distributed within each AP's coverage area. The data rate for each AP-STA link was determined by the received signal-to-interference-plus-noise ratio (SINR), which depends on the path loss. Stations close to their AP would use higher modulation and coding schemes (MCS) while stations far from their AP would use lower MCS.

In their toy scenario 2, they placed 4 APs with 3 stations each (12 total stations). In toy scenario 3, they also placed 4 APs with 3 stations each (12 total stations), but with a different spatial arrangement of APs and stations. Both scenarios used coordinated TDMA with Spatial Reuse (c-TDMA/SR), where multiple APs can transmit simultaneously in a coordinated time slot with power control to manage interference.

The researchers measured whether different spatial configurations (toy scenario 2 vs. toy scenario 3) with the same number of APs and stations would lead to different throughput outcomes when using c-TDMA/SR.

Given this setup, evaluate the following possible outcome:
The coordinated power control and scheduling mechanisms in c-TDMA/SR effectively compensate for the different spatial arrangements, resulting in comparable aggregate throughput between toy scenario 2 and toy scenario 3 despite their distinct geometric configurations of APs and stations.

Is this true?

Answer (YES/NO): NO